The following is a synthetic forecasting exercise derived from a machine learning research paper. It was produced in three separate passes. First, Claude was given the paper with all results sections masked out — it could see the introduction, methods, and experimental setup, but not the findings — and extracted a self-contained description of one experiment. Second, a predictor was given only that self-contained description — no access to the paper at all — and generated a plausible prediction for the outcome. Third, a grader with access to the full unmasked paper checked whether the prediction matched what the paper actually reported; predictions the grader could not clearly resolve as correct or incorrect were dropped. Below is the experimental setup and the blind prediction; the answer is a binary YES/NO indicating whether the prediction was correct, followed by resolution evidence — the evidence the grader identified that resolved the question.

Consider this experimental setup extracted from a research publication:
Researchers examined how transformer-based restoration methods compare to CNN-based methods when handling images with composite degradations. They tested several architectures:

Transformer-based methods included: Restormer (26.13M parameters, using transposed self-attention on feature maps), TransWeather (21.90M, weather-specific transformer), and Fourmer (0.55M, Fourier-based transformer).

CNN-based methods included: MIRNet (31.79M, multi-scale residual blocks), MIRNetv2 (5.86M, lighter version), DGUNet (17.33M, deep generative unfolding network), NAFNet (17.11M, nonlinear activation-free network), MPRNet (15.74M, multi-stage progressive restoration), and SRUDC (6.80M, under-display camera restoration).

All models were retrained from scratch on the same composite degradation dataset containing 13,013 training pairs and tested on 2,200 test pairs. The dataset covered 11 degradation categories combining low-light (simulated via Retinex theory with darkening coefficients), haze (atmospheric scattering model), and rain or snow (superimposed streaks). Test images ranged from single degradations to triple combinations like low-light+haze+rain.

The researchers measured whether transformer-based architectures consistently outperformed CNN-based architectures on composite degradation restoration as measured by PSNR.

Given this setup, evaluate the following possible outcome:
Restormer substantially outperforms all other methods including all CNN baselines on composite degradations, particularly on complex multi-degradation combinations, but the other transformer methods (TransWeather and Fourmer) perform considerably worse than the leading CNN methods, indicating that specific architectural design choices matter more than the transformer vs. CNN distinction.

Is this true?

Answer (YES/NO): NO